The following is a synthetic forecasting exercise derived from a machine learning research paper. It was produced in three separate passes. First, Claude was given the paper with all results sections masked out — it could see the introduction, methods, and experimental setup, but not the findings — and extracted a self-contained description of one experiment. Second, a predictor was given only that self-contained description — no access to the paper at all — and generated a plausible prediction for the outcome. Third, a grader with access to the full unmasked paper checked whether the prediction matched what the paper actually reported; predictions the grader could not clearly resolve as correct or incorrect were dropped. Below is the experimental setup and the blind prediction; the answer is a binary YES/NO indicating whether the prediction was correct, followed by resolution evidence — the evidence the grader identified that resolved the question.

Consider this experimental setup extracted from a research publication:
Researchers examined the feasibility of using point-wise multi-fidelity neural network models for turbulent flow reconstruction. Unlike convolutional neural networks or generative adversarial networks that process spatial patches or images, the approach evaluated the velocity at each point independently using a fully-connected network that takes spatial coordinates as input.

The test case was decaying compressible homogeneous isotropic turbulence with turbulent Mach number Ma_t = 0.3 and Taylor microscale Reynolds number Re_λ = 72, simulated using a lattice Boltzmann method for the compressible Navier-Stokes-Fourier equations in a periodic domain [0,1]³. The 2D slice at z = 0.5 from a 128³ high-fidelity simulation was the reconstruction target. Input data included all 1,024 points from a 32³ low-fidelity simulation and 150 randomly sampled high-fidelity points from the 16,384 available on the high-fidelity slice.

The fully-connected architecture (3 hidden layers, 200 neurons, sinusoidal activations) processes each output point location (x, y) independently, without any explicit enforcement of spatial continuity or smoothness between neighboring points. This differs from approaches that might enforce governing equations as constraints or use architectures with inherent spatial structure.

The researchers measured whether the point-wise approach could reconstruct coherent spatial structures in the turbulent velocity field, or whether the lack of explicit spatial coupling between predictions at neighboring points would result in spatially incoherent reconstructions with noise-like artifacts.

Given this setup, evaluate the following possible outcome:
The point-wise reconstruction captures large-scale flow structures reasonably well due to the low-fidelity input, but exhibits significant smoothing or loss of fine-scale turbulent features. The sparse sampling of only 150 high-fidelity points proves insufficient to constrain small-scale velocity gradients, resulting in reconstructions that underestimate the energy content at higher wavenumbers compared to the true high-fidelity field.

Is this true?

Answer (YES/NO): NO